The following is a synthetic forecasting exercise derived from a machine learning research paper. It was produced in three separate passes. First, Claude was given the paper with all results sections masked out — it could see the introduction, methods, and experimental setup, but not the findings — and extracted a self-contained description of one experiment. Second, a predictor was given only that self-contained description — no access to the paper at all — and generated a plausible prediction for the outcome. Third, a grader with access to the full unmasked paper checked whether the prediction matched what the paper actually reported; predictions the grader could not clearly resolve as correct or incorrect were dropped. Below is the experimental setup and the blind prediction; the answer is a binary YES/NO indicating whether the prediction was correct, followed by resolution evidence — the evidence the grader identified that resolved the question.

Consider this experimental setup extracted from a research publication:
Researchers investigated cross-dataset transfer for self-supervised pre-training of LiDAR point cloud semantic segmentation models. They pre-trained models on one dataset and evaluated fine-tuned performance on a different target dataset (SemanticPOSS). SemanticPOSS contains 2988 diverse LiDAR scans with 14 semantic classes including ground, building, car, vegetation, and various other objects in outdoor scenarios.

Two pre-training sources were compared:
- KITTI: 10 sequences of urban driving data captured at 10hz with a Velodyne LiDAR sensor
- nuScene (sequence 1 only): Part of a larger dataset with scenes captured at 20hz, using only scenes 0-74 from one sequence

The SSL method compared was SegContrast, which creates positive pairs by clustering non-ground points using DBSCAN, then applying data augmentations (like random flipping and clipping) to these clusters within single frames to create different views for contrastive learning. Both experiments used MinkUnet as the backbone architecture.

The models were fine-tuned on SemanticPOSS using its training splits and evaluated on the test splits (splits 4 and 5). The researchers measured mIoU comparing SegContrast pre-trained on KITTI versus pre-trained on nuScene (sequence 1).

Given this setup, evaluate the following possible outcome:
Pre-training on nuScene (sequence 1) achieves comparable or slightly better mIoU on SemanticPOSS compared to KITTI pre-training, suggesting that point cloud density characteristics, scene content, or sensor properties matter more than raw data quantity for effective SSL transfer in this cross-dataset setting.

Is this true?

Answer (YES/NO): NO